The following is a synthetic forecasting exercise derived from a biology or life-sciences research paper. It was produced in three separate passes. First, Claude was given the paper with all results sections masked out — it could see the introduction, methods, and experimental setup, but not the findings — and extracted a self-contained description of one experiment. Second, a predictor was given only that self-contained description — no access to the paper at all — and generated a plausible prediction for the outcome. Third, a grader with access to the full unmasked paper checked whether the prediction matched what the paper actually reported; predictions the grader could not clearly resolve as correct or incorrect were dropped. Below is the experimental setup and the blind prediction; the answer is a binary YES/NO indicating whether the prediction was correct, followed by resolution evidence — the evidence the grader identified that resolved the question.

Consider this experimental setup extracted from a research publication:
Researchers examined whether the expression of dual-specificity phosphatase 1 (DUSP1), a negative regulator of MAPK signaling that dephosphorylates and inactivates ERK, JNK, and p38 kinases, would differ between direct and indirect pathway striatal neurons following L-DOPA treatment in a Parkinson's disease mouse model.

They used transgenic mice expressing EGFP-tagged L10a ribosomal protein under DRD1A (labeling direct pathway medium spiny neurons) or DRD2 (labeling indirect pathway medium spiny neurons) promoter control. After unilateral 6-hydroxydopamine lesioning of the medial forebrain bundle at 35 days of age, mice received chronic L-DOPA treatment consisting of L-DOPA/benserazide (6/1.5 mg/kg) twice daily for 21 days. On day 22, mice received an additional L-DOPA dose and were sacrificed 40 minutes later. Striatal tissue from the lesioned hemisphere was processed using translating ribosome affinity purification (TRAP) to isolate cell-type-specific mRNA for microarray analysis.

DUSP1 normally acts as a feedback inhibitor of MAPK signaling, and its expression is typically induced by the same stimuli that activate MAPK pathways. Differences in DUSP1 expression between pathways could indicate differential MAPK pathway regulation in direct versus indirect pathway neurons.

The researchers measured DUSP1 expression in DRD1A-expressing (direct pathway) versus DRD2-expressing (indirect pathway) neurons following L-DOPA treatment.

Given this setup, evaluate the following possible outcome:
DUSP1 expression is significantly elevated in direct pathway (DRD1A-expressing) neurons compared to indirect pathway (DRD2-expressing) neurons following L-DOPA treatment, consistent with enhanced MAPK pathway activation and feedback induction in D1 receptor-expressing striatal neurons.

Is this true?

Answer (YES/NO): YES